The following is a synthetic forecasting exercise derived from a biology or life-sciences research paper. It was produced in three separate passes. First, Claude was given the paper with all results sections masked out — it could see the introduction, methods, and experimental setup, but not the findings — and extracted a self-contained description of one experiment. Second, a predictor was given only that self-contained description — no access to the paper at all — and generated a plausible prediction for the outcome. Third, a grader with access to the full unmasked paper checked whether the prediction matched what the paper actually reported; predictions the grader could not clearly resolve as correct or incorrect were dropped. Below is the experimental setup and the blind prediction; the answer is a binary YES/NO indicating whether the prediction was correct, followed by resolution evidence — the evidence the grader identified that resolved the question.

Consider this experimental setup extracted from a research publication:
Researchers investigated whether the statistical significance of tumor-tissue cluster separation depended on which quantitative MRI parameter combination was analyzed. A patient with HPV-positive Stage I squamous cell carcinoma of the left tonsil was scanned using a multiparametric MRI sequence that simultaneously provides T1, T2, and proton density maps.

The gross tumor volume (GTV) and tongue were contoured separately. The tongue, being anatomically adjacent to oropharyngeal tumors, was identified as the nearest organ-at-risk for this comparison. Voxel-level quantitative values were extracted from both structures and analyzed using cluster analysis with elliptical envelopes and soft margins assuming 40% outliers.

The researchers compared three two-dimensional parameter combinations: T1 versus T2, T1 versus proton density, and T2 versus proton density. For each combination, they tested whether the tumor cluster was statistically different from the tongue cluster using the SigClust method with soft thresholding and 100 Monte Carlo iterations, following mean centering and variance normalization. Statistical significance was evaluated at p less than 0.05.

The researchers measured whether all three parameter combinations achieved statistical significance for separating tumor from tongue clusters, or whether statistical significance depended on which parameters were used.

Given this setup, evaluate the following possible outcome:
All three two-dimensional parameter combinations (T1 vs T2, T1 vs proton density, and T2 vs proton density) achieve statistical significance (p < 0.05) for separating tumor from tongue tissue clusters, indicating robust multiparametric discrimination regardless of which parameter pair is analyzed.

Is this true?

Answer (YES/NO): YES